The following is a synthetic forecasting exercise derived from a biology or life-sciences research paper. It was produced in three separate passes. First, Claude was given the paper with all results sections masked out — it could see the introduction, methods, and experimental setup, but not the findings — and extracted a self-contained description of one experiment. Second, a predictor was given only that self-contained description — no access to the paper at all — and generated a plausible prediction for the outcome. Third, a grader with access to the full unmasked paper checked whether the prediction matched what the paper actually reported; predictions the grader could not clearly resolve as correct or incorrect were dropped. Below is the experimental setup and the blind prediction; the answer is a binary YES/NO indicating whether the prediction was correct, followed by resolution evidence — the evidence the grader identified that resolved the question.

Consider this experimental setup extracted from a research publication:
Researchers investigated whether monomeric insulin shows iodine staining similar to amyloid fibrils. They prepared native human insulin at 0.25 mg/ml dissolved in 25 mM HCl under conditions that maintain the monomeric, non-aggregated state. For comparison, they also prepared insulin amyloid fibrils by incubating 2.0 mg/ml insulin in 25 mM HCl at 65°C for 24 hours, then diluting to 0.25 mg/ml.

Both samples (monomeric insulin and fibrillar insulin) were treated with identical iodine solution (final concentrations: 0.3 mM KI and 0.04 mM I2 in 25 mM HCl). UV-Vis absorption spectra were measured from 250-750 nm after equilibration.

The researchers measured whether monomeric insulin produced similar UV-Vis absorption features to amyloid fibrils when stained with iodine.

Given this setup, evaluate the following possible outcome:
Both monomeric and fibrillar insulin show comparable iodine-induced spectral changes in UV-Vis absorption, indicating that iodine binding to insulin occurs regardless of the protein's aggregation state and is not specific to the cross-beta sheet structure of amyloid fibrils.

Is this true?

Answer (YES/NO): NO